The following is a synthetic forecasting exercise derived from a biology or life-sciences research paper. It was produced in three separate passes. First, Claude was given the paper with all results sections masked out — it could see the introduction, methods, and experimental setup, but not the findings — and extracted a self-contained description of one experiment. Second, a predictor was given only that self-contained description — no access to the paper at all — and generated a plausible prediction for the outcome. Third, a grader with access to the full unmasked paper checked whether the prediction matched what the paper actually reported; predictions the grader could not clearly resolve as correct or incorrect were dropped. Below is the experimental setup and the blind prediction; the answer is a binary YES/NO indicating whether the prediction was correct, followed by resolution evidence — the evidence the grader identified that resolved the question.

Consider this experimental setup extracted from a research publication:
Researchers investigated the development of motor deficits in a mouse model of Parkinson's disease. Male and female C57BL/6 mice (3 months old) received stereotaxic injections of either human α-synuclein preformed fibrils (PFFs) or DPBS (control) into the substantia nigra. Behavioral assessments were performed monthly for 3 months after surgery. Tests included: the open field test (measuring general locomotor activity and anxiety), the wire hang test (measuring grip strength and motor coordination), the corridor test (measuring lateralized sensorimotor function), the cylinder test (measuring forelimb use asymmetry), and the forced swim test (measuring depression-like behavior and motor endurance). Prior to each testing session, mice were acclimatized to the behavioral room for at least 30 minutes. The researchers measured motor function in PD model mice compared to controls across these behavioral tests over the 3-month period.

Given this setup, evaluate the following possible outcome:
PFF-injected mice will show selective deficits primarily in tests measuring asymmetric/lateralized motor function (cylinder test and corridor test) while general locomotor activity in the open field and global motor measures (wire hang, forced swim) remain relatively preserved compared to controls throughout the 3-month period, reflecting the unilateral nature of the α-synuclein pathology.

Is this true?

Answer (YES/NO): NO